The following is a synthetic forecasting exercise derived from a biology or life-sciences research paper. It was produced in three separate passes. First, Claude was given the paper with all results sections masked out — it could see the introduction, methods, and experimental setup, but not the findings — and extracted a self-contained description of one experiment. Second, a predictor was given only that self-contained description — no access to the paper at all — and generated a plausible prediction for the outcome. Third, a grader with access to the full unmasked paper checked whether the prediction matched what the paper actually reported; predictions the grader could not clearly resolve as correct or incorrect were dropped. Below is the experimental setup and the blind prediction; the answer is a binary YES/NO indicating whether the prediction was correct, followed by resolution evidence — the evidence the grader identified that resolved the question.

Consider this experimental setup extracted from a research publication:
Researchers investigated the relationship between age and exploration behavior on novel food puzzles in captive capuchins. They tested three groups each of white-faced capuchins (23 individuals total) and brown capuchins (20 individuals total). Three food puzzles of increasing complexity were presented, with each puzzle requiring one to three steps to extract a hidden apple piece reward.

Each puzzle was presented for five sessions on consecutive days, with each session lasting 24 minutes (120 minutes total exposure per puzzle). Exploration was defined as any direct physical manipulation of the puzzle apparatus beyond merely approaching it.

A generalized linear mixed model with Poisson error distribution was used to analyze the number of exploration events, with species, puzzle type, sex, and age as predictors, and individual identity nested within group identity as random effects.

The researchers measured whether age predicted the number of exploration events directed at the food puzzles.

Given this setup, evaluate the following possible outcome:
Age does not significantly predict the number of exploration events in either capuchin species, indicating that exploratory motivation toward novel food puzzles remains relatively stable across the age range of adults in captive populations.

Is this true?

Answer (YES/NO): NO